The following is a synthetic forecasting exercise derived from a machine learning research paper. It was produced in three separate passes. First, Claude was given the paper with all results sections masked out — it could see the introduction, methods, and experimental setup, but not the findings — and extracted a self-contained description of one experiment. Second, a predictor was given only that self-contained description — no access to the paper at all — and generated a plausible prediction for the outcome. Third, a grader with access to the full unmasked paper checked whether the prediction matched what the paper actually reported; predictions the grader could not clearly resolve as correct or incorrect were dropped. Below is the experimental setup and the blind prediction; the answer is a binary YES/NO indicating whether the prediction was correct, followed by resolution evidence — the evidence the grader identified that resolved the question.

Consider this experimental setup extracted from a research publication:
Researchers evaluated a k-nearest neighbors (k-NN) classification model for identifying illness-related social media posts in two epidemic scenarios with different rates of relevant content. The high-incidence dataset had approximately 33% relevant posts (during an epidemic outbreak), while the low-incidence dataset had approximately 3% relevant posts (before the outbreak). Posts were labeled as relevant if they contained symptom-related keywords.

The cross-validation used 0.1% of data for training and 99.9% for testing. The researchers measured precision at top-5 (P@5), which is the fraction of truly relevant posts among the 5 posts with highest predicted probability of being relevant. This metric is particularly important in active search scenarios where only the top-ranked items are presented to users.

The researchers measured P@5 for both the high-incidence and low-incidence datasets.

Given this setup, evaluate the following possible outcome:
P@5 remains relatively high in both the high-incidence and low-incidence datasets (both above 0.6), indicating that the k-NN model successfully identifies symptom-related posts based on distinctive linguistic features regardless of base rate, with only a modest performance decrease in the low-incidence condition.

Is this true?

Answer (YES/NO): NO